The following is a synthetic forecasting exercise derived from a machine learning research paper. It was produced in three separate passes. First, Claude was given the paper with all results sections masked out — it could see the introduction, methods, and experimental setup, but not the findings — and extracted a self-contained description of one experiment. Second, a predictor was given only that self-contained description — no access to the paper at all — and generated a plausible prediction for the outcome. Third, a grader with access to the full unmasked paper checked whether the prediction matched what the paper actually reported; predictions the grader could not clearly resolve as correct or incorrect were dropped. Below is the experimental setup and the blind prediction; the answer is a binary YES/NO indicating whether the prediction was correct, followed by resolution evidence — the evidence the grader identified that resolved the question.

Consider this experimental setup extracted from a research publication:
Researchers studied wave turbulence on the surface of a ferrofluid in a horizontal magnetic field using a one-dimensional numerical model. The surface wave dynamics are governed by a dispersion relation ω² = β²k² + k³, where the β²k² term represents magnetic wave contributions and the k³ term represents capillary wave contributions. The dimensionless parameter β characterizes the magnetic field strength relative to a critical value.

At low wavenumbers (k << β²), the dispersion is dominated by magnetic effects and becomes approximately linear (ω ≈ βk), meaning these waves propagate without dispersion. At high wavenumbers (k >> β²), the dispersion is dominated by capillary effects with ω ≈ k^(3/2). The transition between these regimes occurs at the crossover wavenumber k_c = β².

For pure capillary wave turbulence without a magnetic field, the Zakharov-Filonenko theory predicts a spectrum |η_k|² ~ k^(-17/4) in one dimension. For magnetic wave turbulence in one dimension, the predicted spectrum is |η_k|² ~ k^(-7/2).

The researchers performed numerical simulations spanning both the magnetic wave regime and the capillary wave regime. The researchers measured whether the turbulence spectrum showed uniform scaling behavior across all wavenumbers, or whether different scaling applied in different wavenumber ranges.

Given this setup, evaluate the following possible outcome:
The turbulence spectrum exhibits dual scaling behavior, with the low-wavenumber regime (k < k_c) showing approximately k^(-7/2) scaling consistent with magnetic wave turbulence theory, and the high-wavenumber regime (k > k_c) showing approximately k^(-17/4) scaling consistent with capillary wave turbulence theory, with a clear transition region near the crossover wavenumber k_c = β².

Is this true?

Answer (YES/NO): NO